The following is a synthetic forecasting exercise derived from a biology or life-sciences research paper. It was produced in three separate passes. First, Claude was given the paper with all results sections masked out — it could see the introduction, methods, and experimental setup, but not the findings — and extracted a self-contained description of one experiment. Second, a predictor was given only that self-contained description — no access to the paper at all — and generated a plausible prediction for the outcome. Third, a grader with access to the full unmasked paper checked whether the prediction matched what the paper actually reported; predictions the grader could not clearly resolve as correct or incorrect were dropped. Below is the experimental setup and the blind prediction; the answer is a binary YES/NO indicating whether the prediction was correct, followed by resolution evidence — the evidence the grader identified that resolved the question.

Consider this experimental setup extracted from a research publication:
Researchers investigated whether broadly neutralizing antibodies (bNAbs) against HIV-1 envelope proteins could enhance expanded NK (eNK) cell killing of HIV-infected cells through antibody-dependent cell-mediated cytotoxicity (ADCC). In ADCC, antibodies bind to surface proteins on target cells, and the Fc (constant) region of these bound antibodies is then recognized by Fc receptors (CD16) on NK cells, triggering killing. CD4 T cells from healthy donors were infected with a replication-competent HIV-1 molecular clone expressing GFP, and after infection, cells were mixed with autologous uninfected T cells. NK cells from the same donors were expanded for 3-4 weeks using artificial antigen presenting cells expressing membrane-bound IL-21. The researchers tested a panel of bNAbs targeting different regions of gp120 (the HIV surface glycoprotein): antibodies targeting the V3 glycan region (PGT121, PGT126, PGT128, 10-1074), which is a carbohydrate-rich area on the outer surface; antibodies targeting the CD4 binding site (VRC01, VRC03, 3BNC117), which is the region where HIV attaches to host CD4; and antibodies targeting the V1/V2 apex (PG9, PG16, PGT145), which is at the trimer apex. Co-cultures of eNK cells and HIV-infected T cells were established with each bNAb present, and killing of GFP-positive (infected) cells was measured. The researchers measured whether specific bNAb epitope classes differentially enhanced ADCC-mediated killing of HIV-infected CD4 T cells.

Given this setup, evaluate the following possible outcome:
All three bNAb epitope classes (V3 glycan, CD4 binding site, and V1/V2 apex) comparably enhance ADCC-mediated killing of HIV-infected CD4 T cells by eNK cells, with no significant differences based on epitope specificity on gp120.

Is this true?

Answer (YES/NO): NO